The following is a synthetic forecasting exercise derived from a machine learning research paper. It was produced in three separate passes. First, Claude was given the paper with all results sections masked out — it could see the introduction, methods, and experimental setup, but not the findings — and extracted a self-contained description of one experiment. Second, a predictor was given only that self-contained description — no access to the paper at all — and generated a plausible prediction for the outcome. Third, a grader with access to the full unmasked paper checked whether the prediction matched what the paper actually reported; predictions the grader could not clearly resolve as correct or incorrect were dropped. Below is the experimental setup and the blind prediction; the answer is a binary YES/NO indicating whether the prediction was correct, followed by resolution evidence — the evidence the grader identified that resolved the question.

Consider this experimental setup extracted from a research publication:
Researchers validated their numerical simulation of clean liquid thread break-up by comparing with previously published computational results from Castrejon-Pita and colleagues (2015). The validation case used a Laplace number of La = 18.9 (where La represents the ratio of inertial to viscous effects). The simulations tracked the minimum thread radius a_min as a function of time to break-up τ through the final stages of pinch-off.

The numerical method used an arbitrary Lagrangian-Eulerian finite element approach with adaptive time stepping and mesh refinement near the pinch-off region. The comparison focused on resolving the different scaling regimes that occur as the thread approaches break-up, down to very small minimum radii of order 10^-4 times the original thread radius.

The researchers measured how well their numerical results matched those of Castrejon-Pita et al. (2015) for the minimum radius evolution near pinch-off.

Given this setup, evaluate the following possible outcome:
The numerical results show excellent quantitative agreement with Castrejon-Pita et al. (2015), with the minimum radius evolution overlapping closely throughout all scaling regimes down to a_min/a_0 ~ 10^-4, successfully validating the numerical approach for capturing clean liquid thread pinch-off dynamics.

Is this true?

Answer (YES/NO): YES